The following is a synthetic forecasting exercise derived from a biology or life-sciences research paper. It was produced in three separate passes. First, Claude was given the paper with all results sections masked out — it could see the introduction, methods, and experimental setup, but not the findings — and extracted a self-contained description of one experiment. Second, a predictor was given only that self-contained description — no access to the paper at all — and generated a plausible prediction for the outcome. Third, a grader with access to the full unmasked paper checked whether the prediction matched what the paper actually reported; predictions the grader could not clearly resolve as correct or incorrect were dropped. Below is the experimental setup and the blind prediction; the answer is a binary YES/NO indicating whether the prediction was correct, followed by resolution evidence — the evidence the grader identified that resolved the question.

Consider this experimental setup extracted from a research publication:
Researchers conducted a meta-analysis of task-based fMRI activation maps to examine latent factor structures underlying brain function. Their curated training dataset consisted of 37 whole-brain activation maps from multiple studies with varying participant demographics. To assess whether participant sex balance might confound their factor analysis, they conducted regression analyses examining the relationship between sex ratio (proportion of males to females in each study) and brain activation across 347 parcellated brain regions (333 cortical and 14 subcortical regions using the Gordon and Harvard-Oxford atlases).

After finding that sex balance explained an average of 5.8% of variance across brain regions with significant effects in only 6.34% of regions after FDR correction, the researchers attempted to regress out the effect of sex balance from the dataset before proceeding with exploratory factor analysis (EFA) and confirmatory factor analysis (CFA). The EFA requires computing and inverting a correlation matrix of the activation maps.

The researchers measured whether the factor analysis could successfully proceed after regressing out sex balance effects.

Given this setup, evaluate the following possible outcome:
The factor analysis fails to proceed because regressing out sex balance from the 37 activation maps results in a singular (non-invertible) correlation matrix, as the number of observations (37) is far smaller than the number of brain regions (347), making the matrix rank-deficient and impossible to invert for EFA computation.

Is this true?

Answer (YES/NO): YES